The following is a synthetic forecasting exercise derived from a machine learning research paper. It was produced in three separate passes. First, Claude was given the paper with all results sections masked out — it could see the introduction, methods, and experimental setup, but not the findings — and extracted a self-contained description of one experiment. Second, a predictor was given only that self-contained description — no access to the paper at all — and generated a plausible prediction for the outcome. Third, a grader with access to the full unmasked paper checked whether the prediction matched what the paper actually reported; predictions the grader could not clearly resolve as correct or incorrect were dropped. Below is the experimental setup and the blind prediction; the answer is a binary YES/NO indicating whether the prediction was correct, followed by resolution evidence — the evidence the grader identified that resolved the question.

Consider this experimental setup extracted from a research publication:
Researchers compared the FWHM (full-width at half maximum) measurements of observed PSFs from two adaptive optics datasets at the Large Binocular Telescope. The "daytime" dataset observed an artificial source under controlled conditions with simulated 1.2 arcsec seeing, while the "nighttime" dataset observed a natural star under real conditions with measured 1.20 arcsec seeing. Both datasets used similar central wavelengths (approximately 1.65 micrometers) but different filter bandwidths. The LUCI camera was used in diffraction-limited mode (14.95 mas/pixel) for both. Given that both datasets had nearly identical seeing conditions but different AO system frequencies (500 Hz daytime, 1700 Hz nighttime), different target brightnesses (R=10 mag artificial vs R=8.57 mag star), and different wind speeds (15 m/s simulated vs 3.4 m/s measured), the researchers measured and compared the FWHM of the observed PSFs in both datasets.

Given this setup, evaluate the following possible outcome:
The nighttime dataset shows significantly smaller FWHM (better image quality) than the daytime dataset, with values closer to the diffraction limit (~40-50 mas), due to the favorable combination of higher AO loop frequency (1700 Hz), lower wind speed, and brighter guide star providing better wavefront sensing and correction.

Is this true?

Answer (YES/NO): NO